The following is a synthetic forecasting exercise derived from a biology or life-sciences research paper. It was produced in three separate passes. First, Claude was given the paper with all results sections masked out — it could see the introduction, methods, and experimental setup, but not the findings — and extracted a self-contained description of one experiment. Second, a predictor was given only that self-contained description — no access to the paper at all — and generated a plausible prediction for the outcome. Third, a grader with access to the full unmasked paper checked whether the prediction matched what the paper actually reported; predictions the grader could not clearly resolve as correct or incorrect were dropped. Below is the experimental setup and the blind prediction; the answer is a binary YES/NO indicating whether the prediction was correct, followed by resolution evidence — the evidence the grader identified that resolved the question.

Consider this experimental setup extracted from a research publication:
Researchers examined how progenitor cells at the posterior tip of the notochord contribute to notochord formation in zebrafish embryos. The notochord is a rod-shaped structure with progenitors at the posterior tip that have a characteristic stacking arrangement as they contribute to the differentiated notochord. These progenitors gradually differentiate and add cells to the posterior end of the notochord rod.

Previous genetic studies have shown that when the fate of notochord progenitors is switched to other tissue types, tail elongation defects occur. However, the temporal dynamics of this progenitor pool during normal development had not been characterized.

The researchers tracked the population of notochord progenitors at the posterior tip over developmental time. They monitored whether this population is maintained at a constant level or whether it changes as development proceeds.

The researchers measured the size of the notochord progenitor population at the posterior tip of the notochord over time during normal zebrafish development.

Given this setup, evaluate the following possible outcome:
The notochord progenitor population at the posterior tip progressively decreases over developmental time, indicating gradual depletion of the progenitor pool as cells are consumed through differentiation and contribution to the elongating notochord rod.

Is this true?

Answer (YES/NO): YES